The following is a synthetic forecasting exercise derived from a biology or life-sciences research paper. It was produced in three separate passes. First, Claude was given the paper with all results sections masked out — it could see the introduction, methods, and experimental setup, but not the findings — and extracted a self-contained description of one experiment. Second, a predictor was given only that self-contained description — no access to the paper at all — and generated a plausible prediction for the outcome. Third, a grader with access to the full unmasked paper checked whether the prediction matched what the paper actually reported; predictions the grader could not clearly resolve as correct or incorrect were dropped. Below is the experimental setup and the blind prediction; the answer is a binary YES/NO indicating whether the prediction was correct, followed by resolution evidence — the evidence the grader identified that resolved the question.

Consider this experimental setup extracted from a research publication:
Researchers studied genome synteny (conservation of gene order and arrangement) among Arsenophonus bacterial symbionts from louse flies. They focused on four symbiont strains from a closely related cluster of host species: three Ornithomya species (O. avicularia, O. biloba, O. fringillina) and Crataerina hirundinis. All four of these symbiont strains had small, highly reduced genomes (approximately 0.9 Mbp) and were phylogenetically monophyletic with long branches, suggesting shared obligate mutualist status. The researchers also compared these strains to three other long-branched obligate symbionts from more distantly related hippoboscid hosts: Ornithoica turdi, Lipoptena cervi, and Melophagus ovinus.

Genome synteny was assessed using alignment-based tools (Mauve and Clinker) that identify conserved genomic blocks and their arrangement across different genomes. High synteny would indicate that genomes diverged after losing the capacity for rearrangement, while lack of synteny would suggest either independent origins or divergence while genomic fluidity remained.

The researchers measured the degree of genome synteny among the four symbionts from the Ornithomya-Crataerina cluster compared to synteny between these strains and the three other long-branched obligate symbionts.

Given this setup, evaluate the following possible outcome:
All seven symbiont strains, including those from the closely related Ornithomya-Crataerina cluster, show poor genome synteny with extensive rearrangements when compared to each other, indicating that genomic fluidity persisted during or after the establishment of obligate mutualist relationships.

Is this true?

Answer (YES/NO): NO